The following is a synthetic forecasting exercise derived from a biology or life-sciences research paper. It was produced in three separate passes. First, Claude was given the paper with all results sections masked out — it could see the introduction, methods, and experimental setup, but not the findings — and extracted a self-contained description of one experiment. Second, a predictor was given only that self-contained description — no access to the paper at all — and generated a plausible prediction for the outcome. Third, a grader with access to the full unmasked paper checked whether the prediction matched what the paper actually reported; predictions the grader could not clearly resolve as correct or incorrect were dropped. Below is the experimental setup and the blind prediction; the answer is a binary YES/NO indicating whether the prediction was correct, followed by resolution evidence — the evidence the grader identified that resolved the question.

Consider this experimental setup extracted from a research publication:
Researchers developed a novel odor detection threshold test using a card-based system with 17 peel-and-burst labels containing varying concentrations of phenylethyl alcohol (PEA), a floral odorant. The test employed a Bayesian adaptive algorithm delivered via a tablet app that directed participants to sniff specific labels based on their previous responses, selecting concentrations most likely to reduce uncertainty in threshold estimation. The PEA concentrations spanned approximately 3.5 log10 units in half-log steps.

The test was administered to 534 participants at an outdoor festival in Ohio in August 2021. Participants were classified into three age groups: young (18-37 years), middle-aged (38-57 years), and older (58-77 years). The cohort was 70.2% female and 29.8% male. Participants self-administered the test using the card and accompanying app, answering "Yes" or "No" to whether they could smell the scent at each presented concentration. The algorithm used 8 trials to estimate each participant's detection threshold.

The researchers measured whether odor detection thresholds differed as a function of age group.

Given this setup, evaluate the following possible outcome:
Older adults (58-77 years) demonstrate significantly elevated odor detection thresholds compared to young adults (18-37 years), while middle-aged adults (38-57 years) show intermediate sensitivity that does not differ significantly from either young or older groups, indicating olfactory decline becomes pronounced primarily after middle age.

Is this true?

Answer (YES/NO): NO